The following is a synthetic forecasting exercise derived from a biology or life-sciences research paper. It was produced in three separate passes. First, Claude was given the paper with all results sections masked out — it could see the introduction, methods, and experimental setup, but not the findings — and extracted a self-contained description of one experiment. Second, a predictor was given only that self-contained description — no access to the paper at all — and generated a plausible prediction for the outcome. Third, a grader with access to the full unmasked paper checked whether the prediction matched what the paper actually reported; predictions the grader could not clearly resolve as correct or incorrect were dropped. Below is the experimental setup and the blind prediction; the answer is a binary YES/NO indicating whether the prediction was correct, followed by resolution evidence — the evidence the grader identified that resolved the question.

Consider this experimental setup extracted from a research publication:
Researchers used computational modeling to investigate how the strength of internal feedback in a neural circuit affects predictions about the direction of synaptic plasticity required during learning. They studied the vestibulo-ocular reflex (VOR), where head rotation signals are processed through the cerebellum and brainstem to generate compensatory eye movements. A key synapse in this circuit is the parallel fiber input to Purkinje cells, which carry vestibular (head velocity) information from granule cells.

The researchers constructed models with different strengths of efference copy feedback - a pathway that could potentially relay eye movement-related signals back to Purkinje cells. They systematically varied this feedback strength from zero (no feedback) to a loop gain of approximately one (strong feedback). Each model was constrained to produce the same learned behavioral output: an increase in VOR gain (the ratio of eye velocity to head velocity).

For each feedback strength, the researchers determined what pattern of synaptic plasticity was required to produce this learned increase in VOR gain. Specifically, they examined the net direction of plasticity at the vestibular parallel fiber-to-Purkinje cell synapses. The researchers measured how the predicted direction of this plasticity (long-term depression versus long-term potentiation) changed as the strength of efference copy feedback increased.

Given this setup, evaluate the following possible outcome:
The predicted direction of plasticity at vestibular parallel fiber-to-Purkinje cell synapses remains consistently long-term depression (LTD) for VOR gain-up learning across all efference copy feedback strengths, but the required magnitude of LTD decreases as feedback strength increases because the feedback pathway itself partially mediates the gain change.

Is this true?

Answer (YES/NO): NO